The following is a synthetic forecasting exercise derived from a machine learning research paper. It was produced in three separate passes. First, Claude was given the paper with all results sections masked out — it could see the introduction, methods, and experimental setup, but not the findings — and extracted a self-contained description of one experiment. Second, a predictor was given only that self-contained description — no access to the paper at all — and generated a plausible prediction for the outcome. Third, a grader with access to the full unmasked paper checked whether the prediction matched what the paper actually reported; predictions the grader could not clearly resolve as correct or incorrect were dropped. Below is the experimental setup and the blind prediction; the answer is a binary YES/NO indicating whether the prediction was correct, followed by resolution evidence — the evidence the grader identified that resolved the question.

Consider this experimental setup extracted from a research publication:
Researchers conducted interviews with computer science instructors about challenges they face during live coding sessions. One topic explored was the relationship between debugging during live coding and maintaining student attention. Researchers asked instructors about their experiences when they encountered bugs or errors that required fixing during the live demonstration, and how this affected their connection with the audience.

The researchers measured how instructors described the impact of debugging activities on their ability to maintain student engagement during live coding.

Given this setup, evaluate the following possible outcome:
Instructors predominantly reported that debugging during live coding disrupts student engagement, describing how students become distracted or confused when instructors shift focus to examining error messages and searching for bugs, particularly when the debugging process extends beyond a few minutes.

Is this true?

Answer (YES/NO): YES